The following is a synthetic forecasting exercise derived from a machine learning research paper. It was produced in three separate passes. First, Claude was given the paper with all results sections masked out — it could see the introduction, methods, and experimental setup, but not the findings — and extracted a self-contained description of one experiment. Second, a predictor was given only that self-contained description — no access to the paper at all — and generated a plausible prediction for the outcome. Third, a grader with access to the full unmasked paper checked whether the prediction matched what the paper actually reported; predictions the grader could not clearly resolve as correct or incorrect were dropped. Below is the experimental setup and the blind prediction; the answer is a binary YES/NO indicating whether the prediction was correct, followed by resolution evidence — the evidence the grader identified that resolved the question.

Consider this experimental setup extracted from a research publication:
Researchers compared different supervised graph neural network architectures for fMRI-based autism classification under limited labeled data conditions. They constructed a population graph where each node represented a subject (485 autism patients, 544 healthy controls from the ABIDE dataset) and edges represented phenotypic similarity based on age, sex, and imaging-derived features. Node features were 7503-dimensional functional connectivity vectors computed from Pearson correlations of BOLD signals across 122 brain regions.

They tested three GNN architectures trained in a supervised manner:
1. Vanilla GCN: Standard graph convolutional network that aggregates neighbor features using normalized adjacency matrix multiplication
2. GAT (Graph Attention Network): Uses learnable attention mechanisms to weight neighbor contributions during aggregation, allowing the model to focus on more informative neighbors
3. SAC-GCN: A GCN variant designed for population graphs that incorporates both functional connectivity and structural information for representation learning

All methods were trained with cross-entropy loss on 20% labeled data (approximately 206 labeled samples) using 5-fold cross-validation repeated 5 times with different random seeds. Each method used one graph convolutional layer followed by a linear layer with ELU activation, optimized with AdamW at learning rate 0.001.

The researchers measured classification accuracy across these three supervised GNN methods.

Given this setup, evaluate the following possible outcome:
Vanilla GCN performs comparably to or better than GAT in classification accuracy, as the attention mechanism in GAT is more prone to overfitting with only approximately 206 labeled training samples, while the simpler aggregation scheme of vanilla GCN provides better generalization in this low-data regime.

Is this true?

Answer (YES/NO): NO